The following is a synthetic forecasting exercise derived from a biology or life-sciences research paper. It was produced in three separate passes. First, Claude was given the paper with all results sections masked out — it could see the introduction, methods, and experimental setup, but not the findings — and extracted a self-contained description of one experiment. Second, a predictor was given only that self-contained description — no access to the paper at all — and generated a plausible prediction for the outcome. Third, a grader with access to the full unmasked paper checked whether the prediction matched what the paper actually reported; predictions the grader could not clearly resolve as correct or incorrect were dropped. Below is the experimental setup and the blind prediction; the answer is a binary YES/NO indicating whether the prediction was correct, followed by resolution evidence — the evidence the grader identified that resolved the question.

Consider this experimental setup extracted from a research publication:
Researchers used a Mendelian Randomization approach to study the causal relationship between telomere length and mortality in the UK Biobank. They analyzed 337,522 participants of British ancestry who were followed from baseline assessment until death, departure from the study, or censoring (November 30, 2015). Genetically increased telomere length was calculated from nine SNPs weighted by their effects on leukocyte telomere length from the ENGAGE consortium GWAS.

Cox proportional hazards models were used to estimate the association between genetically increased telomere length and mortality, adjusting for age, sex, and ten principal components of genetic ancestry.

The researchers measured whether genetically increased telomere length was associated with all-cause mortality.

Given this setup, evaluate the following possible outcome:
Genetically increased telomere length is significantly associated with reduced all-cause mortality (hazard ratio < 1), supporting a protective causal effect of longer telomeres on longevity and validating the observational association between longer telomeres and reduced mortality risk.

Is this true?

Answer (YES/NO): NO